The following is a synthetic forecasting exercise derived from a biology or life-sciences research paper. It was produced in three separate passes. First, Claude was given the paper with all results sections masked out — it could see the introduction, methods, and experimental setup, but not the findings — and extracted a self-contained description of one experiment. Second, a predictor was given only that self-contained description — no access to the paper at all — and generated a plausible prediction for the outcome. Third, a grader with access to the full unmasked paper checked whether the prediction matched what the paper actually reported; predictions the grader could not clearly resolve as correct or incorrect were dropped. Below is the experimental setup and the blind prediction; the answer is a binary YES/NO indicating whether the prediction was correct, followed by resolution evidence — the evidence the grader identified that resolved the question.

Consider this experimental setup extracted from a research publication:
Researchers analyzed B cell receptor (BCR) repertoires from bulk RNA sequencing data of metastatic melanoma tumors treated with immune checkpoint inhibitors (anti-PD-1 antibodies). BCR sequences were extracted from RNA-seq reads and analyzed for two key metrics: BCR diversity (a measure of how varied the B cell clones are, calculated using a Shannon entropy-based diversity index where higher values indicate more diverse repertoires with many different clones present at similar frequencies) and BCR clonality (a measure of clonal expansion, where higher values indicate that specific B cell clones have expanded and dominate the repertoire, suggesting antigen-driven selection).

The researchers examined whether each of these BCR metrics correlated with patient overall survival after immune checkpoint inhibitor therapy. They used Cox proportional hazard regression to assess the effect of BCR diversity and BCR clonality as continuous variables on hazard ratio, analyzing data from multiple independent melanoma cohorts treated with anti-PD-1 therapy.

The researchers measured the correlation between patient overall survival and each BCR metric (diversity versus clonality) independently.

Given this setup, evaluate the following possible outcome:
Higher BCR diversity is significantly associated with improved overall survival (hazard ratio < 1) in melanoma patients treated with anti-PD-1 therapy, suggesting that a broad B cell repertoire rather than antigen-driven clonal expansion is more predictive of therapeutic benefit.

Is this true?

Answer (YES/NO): YES